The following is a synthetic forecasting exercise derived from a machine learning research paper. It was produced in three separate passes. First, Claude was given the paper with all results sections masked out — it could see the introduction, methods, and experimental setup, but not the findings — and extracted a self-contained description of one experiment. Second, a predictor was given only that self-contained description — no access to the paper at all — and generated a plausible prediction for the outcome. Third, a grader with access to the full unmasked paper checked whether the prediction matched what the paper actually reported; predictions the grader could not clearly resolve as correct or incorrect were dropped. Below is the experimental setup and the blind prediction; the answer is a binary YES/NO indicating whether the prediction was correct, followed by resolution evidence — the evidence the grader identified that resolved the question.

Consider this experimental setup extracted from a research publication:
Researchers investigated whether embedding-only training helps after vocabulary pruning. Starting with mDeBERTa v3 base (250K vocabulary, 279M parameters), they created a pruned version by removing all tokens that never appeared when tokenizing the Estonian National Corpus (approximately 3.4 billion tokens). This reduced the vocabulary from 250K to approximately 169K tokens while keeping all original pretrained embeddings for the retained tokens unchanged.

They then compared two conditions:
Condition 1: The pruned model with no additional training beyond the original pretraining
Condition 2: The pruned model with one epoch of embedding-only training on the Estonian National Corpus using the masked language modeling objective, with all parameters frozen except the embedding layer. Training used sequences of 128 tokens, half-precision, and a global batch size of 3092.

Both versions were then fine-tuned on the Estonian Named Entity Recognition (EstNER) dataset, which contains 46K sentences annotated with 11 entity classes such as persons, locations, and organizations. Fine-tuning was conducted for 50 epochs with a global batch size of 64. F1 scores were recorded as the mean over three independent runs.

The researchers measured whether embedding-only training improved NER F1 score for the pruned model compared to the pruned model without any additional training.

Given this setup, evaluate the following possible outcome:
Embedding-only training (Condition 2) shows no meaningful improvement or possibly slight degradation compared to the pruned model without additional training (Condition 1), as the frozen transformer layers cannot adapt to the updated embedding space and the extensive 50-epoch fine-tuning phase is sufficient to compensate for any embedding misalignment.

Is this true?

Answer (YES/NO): YES